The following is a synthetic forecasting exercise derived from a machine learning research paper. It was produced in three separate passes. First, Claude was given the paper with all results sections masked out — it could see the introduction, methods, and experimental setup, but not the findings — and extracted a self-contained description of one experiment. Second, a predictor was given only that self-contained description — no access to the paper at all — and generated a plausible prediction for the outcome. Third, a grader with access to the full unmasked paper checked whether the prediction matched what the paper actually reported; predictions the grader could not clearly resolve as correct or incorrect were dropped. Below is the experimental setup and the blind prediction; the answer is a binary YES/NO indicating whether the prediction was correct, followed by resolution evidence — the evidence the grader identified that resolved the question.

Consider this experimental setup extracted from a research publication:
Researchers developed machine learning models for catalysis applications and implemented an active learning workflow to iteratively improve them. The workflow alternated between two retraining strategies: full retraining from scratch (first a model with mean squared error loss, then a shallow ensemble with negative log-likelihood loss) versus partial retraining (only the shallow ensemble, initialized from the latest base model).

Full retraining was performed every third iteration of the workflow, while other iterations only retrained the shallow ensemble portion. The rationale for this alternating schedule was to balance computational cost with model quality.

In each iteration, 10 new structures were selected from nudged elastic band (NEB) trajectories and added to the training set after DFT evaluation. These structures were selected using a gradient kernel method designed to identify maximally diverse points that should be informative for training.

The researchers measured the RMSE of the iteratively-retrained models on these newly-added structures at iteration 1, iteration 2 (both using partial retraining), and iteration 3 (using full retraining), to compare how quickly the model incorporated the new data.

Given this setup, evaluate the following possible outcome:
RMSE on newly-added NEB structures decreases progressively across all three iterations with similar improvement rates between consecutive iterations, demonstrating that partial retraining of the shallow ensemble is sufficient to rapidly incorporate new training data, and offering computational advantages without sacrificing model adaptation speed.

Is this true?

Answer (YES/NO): NO